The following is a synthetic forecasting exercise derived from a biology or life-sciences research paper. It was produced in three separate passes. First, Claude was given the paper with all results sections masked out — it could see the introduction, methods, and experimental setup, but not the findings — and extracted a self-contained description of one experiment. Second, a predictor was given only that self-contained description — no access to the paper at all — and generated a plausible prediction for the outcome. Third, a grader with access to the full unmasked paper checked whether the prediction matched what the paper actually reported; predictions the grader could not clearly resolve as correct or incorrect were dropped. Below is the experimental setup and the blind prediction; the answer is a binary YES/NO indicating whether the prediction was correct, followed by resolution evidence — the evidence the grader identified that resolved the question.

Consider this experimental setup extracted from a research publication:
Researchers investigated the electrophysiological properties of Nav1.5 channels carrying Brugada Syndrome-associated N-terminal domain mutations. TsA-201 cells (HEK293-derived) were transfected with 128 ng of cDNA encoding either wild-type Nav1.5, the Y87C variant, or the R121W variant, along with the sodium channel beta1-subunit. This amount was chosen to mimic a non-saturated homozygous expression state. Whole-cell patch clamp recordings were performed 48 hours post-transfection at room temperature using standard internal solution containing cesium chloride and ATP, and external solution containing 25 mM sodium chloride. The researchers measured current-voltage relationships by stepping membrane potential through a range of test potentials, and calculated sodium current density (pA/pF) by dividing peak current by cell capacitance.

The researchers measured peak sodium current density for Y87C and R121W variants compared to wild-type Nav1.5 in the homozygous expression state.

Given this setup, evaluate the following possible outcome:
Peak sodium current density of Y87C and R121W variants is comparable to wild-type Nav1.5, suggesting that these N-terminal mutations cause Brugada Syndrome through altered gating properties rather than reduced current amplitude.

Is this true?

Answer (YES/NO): NO